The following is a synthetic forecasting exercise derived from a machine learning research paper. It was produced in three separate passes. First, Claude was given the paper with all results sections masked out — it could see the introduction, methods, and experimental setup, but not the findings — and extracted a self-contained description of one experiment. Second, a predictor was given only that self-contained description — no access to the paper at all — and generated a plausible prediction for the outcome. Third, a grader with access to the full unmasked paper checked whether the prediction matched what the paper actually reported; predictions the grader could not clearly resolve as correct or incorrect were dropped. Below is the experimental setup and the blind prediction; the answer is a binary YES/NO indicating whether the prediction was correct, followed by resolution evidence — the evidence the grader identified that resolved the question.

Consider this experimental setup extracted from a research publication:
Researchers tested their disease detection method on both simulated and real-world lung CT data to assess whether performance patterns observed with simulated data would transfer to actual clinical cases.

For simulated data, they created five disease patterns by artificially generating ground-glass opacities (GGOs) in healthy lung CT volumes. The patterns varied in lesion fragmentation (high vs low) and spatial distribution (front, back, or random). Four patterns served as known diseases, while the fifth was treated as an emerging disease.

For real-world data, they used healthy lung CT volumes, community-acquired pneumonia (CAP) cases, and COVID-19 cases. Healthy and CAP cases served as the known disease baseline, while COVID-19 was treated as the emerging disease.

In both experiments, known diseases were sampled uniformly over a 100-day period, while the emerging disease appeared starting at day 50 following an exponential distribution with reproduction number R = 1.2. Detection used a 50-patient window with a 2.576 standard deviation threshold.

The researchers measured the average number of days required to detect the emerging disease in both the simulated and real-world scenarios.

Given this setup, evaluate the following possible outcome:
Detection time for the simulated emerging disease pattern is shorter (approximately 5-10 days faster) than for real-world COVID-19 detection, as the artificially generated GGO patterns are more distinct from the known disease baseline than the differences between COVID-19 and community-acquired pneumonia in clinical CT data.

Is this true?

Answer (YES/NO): NO